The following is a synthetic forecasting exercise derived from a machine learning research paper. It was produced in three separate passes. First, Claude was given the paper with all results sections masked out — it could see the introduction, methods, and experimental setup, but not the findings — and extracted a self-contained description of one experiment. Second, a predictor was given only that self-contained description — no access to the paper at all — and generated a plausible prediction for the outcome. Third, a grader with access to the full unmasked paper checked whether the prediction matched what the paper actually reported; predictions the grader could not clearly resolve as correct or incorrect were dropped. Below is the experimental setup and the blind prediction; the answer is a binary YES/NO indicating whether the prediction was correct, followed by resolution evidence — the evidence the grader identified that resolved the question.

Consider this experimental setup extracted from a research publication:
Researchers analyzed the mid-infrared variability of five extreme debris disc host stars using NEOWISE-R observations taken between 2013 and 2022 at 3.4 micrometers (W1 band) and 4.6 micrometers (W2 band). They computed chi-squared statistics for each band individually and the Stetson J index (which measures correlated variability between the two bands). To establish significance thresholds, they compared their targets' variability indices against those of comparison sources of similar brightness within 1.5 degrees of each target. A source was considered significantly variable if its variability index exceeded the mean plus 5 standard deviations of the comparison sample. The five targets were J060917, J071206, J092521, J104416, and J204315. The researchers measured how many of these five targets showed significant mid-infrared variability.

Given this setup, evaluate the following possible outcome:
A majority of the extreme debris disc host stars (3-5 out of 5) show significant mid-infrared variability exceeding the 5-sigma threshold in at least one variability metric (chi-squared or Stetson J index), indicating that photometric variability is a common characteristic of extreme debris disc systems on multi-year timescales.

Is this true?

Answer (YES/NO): YES